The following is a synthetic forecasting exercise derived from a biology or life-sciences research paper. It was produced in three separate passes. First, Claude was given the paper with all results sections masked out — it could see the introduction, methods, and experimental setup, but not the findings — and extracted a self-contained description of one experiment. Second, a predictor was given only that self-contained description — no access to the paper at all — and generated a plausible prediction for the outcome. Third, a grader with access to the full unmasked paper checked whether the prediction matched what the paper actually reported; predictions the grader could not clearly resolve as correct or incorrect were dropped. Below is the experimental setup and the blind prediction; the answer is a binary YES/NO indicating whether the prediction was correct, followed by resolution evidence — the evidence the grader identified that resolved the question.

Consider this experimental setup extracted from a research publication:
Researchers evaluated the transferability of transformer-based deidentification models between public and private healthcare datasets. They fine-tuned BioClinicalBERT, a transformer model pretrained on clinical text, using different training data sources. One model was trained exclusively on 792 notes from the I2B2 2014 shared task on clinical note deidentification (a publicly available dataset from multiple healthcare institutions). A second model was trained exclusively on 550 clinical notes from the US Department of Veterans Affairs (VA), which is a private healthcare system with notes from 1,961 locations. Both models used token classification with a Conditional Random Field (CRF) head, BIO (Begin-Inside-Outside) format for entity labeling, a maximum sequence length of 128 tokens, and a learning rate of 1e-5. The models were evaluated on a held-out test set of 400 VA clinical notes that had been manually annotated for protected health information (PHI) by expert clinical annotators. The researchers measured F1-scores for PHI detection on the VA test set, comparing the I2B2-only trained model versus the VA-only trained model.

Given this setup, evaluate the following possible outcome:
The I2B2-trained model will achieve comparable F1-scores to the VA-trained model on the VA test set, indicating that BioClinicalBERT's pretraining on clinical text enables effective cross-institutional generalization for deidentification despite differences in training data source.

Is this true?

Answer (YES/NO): YES